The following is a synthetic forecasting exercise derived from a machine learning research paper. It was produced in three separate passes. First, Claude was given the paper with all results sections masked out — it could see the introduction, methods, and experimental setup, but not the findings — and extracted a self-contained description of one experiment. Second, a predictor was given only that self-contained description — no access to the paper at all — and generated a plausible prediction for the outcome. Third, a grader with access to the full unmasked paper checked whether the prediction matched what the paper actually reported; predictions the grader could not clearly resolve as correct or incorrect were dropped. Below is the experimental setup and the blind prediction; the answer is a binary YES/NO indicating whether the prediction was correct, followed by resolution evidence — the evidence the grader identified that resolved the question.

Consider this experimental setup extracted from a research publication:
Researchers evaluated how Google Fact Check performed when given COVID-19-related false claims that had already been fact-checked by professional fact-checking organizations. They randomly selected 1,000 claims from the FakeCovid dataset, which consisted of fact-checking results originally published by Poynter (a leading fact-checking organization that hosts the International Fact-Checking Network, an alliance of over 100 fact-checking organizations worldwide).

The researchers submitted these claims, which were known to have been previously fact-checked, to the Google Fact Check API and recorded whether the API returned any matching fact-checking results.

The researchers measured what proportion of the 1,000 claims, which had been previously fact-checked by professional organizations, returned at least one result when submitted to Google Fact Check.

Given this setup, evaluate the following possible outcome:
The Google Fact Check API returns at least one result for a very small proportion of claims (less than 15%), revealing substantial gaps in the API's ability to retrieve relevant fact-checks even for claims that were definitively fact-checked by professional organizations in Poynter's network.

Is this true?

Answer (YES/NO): NO